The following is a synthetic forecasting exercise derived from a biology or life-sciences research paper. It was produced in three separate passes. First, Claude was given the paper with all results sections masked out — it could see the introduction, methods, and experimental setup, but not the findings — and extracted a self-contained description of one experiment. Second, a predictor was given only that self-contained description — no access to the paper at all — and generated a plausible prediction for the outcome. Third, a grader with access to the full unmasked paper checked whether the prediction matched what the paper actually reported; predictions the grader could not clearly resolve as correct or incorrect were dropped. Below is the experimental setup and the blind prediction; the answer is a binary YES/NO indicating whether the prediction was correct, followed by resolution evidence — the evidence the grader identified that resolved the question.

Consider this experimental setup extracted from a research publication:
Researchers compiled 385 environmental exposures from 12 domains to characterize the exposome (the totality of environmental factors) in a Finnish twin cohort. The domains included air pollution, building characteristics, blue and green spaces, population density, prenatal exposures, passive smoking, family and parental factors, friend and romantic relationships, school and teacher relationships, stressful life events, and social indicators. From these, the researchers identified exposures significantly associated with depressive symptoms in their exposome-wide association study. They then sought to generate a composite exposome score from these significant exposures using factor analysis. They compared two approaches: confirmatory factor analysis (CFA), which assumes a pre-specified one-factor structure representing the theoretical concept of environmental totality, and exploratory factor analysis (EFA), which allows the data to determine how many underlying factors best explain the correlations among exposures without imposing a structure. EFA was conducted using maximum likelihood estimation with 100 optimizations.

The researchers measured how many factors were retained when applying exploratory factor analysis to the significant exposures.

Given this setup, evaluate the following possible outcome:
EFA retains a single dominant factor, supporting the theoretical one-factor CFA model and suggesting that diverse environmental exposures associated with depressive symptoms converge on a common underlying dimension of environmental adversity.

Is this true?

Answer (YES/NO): NO